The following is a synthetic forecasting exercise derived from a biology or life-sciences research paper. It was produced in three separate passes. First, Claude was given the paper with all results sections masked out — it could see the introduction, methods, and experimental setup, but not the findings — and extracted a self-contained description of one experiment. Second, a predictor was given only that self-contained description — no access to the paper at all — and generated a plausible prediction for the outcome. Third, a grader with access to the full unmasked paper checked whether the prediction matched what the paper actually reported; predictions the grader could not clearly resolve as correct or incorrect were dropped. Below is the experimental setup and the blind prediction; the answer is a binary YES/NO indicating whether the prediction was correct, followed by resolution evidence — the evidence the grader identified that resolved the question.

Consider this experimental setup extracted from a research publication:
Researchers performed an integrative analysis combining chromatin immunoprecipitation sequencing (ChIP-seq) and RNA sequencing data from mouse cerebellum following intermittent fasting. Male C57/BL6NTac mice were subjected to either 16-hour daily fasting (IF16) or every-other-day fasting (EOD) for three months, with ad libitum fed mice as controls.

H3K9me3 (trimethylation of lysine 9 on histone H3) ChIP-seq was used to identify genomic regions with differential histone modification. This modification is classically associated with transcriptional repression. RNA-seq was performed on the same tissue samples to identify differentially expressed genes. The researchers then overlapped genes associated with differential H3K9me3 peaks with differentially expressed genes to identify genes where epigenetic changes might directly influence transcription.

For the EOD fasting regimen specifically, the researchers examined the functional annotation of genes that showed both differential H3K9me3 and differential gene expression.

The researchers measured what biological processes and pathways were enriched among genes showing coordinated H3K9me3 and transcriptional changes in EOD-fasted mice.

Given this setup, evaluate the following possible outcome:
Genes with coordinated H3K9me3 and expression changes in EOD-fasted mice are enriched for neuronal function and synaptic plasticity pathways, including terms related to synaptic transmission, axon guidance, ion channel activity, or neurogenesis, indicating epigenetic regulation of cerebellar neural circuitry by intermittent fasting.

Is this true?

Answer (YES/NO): NO